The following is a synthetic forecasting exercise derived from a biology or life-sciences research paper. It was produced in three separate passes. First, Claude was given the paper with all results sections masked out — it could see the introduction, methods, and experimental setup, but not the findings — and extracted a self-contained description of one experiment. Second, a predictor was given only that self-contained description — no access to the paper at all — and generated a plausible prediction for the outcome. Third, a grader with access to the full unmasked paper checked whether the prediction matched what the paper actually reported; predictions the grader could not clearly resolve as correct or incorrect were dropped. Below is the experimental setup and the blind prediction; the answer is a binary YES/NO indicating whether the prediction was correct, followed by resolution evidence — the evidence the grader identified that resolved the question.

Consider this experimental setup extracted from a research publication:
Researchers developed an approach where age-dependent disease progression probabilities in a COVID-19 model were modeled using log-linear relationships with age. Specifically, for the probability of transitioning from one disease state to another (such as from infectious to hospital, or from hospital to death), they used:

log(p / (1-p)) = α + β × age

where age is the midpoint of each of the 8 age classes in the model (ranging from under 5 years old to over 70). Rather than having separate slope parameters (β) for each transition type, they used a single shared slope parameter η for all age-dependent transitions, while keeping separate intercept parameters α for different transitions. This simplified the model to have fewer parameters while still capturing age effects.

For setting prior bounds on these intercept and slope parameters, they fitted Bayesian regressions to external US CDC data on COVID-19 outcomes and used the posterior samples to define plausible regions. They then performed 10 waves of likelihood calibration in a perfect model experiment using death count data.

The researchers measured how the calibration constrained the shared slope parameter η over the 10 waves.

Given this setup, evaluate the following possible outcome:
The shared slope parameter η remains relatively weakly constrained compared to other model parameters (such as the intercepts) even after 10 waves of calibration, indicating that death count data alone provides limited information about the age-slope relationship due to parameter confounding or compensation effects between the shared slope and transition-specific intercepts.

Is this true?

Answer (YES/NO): NO